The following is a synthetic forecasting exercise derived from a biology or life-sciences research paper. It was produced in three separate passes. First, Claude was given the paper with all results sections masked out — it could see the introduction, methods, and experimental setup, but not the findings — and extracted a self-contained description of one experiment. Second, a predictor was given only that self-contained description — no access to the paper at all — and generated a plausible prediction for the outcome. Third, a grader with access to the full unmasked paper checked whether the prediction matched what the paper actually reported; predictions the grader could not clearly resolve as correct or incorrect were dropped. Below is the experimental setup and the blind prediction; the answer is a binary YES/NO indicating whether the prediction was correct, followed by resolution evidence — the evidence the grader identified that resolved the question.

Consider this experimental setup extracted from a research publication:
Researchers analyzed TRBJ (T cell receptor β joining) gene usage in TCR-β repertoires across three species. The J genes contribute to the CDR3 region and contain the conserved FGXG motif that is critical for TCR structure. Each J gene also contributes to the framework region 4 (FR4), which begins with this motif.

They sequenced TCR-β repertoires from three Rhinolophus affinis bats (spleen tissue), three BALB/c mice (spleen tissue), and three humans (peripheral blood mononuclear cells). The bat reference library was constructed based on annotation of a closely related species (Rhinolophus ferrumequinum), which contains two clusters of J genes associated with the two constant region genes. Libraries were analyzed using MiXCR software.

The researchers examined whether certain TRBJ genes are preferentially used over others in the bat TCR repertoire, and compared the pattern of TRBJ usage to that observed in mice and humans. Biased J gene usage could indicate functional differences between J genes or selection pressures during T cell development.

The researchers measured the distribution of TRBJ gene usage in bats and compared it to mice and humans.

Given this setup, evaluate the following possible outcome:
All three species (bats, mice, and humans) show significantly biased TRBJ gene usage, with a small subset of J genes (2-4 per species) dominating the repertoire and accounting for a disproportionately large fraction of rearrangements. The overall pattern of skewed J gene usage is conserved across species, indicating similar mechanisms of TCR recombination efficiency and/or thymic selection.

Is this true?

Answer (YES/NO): YES